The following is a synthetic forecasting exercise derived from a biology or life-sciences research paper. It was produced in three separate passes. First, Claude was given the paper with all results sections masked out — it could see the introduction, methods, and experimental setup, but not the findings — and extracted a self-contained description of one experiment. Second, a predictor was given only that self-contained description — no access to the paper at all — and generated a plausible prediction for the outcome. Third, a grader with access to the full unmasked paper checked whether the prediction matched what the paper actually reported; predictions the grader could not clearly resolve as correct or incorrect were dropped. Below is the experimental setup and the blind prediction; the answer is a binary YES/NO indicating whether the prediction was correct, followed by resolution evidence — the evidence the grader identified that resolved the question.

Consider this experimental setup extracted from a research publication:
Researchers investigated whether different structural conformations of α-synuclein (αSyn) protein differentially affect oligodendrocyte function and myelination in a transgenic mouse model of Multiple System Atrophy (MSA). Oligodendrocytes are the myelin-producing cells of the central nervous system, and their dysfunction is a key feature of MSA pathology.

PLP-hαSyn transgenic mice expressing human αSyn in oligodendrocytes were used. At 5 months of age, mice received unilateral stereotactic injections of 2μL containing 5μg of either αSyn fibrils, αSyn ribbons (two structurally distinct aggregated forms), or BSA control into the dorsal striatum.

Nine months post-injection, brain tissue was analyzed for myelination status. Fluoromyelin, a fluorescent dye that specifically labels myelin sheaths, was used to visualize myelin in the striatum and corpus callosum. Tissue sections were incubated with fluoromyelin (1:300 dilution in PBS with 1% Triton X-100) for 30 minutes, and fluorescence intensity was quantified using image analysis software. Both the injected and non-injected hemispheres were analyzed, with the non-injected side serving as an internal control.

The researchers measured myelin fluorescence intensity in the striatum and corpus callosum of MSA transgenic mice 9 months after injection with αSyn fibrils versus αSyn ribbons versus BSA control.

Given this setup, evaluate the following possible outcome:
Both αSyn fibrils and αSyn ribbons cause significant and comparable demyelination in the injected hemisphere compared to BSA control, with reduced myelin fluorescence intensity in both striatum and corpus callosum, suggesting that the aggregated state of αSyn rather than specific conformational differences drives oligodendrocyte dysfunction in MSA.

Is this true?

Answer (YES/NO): NO